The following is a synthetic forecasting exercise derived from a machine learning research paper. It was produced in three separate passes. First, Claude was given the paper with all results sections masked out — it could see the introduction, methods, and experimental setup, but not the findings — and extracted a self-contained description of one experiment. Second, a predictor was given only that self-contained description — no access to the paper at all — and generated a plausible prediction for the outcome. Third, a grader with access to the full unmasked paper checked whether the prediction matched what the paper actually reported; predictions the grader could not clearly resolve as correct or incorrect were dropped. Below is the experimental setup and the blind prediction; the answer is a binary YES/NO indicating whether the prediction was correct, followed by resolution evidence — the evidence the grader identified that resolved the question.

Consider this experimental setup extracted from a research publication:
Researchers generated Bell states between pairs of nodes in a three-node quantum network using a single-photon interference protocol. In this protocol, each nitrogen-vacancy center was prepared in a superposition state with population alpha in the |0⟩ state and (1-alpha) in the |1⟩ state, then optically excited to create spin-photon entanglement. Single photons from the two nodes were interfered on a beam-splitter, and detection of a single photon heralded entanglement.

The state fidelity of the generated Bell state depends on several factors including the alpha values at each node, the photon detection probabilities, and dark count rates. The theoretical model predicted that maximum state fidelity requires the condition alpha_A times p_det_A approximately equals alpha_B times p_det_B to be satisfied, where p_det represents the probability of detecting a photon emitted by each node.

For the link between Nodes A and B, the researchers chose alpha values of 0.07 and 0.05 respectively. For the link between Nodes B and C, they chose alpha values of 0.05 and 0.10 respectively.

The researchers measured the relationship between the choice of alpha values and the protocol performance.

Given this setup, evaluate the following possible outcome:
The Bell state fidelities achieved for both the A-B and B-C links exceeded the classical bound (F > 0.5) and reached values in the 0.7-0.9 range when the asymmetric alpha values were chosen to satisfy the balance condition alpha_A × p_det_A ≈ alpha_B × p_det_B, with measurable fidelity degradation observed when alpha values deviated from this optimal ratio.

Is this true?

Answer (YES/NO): NO